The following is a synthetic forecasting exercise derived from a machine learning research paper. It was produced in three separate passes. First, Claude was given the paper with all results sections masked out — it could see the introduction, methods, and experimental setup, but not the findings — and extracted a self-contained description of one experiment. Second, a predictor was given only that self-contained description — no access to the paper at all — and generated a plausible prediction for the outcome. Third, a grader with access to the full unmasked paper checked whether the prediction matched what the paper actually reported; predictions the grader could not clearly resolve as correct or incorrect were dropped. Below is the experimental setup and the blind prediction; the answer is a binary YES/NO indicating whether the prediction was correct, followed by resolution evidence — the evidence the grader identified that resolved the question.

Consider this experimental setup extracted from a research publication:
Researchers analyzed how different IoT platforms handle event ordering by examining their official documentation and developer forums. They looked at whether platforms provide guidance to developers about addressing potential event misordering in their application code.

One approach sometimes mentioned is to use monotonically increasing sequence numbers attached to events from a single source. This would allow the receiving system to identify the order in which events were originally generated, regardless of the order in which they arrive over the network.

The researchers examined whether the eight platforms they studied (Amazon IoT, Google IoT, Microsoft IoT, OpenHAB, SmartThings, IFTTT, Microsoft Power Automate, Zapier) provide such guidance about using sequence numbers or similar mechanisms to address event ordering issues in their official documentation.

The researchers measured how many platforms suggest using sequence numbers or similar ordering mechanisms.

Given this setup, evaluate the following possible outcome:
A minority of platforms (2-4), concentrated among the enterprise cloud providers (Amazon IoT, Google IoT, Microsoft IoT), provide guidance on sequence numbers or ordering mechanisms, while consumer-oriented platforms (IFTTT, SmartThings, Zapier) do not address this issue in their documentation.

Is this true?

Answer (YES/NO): NO